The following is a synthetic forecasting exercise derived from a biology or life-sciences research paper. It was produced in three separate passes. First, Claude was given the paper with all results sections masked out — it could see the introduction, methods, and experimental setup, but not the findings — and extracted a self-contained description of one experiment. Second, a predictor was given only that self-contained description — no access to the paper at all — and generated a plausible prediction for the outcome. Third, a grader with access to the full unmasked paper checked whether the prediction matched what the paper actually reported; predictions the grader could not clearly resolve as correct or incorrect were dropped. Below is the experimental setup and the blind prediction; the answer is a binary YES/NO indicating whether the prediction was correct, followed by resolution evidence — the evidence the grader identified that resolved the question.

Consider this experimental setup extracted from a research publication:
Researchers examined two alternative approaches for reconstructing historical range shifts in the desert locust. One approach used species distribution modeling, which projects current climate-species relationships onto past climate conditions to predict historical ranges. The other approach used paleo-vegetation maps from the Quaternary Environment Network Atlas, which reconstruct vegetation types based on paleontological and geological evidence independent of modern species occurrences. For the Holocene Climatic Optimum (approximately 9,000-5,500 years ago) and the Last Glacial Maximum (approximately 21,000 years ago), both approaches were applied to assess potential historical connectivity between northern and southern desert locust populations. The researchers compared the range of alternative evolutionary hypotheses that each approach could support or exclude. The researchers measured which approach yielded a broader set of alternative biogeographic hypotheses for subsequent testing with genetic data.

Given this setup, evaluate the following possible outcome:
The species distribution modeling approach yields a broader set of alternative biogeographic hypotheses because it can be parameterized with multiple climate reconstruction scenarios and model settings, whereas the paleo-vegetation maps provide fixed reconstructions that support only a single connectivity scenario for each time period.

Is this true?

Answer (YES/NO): NO